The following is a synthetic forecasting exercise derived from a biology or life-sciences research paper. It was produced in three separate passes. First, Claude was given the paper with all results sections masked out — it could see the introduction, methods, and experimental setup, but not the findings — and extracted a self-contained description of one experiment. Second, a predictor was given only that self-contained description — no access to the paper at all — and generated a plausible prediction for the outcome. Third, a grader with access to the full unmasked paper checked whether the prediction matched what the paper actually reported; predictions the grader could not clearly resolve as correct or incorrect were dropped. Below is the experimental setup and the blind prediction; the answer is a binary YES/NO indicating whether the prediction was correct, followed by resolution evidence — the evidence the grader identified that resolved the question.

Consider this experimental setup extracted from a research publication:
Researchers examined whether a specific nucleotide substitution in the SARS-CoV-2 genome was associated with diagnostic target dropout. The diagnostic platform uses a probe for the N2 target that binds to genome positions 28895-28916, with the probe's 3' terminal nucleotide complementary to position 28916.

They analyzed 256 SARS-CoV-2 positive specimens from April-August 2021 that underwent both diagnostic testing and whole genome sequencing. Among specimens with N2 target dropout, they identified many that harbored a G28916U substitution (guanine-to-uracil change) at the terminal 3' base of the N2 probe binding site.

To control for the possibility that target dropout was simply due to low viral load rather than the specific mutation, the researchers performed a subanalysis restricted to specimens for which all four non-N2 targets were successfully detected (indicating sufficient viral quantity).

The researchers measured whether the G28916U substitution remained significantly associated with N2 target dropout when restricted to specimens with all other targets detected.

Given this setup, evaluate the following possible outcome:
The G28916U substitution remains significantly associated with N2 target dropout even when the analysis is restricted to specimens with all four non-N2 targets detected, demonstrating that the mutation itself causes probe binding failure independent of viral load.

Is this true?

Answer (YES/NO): YES